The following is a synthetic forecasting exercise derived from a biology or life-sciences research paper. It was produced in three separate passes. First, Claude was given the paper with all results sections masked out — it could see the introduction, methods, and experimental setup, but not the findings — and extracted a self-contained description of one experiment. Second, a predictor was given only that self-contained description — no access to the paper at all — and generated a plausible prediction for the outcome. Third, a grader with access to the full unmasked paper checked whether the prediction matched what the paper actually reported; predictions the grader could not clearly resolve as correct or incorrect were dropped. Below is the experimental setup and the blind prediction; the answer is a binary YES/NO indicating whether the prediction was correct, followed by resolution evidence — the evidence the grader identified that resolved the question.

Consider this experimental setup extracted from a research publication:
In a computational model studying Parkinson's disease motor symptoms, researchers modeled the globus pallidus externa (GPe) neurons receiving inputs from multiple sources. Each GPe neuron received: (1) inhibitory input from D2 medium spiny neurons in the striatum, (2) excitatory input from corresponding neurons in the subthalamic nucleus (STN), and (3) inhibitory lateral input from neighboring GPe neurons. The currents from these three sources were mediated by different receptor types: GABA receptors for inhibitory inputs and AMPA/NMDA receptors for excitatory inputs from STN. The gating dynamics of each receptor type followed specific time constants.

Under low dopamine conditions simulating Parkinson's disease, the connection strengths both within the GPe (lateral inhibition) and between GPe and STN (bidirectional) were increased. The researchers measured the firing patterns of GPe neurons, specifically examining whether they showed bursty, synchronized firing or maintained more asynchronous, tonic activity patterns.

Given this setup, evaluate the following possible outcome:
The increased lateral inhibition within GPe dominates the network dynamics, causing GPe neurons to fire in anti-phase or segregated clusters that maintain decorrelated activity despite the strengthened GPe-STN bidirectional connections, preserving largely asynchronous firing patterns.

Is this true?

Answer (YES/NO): NO